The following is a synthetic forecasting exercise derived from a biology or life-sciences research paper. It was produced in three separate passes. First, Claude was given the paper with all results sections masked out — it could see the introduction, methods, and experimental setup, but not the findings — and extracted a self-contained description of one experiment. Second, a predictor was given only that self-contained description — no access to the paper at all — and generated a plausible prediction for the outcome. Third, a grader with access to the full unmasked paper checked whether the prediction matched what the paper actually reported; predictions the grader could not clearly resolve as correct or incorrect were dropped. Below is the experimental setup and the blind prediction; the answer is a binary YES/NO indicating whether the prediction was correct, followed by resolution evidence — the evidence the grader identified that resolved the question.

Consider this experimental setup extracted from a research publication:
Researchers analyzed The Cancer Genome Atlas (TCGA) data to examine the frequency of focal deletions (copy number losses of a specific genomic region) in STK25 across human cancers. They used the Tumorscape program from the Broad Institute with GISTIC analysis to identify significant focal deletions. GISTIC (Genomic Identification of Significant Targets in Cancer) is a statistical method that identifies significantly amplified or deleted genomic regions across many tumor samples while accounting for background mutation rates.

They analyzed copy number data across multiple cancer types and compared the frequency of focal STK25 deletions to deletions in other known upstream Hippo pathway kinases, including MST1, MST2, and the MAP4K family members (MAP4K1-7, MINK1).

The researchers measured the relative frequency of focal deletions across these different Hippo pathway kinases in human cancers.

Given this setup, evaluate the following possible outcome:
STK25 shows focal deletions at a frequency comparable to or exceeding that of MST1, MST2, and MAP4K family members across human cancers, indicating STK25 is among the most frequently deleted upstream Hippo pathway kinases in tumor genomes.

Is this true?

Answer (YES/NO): YES